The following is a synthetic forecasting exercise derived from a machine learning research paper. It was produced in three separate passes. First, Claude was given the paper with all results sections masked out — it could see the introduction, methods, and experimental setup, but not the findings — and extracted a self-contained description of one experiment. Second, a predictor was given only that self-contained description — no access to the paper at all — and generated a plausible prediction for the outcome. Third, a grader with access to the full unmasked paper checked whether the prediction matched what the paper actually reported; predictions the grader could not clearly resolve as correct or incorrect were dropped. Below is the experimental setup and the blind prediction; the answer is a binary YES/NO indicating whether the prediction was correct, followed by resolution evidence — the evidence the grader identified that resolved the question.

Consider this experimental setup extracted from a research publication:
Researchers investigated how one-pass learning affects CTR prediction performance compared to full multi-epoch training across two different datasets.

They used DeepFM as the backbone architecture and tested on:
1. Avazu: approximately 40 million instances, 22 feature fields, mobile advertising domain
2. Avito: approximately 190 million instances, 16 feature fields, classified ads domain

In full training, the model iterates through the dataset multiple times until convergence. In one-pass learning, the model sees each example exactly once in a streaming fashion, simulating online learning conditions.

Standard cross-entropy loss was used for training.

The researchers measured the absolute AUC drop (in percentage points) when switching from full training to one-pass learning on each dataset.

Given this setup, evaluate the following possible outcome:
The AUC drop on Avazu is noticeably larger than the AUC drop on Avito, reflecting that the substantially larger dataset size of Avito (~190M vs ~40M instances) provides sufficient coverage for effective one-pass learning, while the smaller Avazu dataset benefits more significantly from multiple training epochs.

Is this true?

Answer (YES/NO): YES